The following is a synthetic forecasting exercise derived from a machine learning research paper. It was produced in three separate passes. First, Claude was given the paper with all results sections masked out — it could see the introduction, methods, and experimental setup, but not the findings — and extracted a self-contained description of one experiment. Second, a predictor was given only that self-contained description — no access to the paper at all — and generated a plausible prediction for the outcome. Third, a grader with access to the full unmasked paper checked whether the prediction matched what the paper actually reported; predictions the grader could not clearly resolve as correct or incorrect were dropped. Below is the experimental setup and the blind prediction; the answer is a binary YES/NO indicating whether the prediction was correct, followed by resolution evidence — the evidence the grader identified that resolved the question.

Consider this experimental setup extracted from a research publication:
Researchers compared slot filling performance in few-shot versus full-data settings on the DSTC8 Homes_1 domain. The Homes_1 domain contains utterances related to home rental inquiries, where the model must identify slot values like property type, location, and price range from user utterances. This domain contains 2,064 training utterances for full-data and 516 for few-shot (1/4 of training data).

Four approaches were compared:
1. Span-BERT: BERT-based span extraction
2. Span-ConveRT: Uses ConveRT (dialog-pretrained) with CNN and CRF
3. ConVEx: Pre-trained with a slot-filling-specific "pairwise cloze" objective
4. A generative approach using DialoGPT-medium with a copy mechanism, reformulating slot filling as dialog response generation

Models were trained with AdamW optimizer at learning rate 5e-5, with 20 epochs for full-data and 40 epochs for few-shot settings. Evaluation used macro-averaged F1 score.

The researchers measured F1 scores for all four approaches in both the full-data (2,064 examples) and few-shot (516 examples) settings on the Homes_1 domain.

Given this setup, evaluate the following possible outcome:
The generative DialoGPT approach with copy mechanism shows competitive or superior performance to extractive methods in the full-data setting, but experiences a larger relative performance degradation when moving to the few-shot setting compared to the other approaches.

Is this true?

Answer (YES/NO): NO